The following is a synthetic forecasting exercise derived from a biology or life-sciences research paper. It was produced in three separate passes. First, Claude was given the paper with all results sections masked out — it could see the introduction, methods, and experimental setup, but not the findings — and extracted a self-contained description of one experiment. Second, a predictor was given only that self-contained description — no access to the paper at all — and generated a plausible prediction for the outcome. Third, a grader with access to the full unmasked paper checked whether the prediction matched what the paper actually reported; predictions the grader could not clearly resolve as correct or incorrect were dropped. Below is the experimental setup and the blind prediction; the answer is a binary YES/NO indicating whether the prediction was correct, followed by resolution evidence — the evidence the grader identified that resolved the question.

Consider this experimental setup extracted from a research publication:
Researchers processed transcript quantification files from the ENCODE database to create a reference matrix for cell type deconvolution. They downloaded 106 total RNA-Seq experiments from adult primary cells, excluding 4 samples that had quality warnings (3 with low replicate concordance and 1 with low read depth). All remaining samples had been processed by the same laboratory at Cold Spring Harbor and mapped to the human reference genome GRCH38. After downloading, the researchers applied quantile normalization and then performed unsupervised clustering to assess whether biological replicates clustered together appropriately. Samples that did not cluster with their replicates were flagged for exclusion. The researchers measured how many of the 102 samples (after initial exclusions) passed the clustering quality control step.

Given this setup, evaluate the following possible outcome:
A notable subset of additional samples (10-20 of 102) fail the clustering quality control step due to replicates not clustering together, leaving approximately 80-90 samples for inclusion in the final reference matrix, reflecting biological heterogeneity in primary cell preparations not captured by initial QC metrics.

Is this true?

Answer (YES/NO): YES